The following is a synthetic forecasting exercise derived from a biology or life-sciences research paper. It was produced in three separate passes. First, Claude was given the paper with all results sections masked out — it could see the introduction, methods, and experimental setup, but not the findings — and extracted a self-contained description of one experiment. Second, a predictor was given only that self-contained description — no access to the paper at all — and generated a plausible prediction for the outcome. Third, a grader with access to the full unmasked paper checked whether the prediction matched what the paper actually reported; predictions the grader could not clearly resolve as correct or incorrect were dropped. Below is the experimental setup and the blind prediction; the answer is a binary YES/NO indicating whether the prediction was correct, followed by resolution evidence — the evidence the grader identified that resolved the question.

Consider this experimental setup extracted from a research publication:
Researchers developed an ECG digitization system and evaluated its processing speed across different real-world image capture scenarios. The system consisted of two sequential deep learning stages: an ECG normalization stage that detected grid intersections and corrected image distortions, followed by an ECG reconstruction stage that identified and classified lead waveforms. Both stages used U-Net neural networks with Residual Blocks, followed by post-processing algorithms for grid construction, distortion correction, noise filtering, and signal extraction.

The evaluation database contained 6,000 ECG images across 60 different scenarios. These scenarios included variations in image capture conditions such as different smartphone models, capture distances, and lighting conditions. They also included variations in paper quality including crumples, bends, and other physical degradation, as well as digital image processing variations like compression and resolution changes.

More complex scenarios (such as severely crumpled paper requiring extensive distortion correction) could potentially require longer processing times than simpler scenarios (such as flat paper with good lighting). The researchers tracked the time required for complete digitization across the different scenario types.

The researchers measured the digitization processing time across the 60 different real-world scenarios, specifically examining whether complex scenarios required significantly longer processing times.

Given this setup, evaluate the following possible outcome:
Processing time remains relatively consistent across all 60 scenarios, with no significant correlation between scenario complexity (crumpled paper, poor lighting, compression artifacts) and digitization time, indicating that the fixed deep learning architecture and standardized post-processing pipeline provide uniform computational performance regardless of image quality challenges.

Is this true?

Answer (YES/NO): NO